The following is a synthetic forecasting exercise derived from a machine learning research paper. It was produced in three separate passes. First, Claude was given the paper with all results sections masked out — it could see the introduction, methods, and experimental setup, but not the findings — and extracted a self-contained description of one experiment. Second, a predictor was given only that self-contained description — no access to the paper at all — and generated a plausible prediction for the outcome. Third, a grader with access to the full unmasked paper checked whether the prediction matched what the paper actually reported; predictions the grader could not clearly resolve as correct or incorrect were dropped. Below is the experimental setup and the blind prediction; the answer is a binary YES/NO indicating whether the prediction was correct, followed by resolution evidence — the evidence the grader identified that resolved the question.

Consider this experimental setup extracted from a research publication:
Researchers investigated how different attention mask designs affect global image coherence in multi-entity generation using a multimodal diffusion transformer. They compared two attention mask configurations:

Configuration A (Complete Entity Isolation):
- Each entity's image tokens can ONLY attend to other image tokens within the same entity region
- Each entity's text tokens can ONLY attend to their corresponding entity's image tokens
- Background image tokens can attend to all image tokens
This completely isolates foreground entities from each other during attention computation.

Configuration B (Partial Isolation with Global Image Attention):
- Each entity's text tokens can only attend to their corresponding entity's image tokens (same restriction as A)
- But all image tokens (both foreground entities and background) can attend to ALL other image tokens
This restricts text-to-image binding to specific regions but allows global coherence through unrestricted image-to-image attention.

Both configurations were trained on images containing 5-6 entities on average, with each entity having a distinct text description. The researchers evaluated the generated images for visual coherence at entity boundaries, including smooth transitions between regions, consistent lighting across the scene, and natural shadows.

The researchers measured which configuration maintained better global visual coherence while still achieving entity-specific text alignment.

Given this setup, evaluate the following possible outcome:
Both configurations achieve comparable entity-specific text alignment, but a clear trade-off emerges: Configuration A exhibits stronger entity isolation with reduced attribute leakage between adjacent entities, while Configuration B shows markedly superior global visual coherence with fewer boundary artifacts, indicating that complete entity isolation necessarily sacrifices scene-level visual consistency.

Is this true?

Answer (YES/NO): NO